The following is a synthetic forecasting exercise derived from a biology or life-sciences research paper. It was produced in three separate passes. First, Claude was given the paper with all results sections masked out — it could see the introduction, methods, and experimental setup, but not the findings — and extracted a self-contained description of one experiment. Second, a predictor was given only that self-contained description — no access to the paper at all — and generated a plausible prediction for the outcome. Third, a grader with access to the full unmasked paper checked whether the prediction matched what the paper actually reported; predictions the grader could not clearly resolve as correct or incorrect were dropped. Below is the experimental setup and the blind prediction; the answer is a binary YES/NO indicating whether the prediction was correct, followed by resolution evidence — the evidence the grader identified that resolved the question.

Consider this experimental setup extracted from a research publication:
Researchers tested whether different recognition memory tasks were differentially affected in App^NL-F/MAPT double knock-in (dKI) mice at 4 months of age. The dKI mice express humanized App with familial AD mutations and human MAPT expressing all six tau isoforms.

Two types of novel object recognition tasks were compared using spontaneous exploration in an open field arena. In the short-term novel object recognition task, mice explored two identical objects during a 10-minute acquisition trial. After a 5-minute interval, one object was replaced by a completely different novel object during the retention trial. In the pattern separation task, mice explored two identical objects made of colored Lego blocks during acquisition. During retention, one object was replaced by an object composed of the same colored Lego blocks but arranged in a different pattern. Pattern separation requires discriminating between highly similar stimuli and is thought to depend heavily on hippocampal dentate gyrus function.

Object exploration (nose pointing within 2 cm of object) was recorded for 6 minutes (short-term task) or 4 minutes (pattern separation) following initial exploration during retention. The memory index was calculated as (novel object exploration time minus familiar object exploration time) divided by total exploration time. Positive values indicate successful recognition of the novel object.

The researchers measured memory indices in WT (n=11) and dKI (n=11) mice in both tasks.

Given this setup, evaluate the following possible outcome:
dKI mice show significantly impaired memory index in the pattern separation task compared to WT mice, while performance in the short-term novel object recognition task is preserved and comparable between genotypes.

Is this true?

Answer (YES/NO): NO